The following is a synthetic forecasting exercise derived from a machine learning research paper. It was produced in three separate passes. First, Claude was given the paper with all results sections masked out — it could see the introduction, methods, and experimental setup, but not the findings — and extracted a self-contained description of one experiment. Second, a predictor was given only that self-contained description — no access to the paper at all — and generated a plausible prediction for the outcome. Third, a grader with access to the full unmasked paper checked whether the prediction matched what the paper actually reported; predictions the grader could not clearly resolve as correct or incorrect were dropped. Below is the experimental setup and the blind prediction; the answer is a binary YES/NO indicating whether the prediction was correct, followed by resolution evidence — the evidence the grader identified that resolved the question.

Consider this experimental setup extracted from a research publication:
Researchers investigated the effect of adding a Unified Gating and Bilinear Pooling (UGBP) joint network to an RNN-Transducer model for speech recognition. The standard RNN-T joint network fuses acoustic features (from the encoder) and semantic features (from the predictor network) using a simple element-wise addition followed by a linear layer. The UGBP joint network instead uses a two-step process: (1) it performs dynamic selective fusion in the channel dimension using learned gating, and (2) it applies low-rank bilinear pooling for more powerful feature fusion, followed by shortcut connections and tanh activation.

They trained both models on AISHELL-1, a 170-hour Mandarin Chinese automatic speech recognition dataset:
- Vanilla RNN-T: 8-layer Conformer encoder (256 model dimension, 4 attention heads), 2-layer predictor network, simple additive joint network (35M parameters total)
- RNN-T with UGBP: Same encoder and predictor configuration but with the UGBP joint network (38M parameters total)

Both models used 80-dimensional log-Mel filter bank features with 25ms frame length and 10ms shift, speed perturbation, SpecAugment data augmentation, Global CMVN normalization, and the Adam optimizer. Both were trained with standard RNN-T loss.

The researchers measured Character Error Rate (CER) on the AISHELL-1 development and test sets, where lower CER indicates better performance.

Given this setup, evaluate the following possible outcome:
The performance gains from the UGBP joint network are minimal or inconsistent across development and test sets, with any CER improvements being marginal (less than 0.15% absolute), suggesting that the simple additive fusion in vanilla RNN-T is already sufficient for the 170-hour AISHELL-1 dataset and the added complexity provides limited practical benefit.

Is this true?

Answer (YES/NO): NO